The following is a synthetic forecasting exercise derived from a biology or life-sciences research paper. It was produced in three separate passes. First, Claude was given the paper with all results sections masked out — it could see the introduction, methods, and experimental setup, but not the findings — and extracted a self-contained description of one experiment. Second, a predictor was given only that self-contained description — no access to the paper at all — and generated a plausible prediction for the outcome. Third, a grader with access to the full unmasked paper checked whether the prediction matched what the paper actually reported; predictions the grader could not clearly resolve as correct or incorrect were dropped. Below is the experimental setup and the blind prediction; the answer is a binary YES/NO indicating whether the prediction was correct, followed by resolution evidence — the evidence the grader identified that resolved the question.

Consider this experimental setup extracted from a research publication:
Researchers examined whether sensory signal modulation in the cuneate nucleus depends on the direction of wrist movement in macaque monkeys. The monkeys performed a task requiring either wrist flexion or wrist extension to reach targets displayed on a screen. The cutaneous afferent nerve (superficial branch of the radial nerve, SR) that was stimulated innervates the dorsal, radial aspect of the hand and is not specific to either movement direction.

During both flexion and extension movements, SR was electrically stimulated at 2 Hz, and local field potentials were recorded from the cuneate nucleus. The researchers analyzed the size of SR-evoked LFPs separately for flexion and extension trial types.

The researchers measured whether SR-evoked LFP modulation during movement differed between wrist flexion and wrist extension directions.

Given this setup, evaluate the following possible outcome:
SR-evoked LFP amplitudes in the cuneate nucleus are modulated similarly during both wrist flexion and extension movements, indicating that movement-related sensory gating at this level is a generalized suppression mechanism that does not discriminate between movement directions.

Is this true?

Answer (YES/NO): YES